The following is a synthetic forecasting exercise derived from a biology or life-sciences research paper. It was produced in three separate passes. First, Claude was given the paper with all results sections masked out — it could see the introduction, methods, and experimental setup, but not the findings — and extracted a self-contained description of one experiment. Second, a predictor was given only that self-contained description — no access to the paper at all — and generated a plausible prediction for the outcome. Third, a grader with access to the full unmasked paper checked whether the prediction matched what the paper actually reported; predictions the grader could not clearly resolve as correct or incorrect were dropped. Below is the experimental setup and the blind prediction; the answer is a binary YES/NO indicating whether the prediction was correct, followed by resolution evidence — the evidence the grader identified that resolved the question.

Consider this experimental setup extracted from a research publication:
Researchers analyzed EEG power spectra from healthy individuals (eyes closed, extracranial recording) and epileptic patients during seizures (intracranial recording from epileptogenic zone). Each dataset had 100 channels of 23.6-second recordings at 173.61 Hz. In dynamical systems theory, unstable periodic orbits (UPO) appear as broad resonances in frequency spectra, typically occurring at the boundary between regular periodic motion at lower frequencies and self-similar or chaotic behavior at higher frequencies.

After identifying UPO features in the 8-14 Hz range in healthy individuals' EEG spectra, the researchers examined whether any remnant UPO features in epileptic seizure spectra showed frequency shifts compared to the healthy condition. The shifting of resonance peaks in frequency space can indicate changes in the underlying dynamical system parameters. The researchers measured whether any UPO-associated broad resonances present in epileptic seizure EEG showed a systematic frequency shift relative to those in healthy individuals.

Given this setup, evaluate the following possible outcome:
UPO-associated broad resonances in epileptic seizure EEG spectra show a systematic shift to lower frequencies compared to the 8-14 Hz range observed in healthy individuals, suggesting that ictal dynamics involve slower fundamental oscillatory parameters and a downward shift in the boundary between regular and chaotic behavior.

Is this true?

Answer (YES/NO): YES